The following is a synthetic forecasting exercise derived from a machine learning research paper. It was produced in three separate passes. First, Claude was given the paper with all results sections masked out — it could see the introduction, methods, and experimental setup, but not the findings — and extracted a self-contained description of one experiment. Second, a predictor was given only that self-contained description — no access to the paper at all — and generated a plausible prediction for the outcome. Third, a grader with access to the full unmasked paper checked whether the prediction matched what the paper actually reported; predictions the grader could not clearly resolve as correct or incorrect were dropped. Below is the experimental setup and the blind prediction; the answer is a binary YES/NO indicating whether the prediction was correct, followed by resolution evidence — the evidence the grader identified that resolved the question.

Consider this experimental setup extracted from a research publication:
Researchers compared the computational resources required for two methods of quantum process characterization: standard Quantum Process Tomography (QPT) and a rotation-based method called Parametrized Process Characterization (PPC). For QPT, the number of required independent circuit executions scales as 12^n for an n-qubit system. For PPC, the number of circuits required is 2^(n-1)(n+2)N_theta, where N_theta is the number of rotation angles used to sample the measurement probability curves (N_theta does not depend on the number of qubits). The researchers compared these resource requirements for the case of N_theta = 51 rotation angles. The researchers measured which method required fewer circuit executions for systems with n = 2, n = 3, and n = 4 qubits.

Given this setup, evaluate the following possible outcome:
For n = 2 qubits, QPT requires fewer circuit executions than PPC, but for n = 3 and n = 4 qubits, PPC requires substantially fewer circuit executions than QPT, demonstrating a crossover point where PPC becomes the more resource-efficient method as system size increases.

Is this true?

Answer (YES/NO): YES